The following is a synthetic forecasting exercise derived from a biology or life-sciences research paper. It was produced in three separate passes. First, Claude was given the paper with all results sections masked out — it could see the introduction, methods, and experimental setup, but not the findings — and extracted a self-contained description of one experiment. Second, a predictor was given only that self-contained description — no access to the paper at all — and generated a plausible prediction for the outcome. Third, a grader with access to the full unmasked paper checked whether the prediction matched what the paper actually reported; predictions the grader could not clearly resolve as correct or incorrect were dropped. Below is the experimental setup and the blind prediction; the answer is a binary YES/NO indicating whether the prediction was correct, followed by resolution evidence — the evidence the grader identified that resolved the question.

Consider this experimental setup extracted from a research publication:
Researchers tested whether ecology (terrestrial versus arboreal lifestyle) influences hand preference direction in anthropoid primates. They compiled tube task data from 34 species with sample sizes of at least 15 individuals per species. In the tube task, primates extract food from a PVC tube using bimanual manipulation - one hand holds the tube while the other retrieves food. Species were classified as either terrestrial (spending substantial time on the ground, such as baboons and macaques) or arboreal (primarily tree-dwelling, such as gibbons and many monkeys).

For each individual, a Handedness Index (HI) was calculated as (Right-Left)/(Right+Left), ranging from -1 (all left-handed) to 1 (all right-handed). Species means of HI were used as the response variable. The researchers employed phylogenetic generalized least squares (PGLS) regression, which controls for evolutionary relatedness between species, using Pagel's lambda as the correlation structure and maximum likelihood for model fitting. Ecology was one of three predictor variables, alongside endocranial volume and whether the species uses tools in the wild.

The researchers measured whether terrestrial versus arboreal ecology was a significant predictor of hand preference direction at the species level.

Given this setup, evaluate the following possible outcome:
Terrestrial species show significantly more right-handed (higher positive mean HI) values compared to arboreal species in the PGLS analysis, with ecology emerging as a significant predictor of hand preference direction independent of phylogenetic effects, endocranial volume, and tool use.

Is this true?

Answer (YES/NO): YES